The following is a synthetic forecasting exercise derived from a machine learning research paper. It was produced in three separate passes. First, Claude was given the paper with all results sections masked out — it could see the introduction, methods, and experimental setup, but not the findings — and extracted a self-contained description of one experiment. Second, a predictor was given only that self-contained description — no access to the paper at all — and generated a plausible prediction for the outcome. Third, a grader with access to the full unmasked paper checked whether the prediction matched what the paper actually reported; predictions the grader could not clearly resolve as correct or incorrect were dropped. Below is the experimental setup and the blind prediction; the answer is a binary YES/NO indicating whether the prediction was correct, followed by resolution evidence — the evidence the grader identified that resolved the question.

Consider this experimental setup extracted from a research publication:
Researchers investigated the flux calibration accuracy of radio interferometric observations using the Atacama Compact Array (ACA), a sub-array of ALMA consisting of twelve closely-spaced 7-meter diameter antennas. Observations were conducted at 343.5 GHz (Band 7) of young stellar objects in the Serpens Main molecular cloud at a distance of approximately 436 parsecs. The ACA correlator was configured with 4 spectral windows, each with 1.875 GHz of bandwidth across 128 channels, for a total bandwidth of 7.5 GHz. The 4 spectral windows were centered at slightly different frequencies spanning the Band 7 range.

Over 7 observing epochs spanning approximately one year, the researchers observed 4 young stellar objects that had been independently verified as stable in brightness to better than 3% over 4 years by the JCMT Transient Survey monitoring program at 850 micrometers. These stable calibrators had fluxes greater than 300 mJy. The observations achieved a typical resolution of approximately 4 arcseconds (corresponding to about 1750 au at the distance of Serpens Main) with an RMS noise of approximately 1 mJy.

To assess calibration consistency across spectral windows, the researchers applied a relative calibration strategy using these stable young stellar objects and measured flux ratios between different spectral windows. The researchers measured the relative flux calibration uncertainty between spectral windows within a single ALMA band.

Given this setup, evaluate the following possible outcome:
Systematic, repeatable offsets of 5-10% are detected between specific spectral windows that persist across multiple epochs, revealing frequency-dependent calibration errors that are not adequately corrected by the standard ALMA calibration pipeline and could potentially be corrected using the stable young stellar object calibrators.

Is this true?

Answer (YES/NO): NO